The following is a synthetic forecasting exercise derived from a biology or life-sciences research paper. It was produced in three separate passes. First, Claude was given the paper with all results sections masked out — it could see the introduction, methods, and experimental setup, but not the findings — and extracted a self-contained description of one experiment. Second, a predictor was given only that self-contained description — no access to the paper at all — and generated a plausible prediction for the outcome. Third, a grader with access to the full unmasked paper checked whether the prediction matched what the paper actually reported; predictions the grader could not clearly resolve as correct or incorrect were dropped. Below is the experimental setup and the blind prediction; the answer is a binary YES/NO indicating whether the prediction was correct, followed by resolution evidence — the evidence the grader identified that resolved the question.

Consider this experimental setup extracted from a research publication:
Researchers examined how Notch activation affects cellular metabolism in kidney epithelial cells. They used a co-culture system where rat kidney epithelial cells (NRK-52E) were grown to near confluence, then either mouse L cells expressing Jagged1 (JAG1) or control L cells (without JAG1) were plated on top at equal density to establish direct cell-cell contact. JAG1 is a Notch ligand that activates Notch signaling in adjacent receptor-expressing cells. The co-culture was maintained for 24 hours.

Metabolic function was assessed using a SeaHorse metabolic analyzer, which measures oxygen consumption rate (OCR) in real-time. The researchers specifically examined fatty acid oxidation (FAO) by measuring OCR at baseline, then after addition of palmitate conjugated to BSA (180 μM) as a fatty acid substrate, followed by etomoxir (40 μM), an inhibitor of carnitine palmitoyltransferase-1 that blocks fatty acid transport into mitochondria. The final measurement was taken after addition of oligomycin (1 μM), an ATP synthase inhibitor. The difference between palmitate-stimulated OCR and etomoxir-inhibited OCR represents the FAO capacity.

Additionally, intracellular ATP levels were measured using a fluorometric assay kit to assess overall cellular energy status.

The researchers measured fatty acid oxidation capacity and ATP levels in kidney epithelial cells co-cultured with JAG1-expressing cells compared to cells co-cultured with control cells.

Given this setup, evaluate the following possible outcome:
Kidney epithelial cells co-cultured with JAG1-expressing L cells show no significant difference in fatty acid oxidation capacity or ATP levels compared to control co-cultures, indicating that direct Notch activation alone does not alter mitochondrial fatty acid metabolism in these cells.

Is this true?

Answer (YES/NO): NO